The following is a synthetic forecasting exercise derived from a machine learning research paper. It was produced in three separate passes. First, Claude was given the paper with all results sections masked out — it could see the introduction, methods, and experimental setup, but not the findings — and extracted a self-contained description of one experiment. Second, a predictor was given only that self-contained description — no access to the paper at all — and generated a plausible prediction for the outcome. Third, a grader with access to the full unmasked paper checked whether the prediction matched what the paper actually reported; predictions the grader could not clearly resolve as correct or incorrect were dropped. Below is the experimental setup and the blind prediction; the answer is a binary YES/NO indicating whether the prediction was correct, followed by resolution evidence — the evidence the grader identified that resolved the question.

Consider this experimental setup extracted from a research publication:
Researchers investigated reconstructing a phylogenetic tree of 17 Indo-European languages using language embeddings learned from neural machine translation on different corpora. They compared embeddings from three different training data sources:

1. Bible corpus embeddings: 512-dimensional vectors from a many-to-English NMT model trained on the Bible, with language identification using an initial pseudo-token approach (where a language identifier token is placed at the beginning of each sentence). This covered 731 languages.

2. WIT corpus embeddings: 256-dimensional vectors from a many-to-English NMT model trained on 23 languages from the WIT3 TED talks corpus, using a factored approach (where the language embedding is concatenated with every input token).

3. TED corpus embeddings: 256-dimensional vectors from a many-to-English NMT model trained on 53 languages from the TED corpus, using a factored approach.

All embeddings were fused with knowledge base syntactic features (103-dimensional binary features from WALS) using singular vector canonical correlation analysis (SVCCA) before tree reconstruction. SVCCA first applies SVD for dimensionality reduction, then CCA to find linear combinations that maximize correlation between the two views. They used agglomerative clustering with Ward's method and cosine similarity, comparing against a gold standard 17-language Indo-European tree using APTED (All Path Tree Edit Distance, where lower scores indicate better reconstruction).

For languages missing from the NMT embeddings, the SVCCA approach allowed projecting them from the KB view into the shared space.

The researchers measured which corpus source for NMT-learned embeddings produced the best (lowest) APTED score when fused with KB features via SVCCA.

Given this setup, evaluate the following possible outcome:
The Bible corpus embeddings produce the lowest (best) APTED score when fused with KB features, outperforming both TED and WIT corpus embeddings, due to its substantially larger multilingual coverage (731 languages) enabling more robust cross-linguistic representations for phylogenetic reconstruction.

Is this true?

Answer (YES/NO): NO